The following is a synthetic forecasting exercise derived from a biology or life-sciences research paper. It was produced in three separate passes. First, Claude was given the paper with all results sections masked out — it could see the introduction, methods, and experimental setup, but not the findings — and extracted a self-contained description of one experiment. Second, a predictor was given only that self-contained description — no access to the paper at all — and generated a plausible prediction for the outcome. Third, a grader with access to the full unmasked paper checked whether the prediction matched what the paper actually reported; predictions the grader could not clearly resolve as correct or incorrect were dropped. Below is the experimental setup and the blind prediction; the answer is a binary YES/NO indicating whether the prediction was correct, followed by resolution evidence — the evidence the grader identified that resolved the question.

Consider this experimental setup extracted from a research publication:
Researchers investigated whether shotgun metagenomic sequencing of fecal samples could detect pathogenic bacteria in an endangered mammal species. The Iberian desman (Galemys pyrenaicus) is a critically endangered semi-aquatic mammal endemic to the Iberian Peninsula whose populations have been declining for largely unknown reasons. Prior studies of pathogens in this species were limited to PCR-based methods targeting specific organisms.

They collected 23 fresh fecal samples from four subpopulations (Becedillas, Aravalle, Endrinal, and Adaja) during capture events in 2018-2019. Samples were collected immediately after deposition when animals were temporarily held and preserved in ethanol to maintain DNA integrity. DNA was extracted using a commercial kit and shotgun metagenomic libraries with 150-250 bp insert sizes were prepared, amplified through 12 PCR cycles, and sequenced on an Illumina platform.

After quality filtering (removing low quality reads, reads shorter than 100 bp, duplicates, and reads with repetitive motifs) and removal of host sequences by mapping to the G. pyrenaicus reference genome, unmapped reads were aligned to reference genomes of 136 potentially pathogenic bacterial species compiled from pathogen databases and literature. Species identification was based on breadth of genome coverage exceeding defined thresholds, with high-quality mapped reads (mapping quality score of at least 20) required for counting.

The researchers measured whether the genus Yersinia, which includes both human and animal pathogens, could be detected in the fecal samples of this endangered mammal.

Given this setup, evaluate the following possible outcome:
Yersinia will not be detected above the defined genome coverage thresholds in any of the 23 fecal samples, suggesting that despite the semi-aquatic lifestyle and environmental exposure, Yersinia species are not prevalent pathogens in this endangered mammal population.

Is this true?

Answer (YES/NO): NO